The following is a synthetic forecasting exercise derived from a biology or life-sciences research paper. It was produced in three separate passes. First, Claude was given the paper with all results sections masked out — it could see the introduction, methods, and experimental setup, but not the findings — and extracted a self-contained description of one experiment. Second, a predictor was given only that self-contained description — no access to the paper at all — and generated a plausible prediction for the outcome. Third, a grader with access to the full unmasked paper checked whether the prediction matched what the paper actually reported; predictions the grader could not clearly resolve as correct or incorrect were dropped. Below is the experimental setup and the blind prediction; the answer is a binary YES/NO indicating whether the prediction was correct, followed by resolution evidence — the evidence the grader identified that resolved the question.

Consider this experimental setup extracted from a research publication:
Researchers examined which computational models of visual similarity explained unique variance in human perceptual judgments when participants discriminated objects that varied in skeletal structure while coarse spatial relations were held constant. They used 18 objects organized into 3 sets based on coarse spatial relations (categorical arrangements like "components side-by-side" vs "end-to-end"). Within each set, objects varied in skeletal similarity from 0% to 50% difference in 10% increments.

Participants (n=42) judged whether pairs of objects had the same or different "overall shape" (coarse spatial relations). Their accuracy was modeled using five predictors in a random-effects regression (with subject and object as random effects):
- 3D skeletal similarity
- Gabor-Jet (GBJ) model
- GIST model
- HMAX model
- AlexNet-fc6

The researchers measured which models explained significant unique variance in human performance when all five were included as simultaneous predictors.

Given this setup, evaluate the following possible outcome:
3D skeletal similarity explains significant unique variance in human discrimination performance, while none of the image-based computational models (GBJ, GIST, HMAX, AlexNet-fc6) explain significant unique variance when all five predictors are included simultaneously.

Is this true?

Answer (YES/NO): NO